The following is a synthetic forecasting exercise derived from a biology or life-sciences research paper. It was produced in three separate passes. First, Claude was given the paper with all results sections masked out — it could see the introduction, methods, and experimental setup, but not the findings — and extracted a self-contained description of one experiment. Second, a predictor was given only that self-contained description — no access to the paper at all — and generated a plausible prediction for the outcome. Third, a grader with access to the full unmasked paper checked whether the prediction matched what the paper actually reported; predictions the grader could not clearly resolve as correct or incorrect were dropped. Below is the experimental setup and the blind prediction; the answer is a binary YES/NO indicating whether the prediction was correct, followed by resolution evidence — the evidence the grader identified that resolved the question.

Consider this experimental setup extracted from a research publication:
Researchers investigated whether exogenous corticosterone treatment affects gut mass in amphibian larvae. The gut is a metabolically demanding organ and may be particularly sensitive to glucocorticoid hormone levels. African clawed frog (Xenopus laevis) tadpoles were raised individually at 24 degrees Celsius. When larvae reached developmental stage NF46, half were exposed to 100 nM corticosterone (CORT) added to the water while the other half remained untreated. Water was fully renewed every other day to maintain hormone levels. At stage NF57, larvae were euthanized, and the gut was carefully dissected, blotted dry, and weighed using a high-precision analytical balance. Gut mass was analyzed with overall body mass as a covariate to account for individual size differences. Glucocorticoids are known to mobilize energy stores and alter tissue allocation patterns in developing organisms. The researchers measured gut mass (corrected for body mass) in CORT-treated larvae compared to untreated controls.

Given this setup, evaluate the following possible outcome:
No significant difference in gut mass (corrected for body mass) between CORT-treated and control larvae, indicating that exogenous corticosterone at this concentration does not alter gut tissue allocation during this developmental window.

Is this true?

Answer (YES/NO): NO